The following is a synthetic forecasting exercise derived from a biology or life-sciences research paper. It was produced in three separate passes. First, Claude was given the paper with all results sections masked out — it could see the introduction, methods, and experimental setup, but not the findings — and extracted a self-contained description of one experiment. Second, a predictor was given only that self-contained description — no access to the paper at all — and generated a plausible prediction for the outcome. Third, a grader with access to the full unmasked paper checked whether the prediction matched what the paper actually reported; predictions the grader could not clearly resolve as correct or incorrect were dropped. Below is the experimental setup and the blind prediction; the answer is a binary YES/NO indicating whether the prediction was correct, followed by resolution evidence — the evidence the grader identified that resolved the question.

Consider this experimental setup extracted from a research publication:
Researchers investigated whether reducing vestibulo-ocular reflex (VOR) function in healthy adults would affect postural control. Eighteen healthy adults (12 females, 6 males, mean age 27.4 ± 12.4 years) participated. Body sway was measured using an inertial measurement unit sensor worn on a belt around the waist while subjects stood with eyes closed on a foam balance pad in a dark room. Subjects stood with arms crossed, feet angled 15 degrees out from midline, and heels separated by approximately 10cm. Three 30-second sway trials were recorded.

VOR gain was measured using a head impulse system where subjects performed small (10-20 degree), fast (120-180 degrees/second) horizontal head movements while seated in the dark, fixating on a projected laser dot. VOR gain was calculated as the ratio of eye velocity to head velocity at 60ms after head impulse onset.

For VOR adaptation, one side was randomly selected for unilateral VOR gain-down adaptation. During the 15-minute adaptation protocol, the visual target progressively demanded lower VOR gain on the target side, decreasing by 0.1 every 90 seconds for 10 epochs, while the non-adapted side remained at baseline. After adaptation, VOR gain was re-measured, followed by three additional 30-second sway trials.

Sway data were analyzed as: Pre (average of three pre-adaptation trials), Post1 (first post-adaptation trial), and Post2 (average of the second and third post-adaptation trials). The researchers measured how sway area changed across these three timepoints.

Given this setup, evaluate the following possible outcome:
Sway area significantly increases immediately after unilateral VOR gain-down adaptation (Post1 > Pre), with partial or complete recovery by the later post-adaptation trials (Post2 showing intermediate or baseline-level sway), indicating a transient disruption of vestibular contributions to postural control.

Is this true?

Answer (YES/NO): YES